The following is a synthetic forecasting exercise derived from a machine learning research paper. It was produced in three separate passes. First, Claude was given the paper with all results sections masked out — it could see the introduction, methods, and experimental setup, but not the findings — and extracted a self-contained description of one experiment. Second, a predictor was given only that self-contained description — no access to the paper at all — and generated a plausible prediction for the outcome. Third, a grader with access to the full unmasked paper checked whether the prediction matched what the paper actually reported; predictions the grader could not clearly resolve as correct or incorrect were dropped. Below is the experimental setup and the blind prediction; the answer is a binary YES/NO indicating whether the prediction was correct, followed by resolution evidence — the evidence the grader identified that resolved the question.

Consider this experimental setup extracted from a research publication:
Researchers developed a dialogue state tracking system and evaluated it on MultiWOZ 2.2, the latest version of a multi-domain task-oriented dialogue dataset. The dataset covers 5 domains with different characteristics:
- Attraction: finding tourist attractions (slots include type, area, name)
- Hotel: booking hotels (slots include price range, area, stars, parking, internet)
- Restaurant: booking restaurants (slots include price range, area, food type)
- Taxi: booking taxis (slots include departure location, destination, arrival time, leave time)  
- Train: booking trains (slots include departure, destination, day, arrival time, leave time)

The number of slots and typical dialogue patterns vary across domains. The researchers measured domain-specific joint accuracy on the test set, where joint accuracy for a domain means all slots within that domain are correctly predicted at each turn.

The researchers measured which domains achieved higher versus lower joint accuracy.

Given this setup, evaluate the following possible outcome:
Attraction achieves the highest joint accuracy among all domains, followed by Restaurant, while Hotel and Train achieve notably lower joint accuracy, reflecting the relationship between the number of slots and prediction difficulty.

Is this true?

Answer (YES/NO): NO